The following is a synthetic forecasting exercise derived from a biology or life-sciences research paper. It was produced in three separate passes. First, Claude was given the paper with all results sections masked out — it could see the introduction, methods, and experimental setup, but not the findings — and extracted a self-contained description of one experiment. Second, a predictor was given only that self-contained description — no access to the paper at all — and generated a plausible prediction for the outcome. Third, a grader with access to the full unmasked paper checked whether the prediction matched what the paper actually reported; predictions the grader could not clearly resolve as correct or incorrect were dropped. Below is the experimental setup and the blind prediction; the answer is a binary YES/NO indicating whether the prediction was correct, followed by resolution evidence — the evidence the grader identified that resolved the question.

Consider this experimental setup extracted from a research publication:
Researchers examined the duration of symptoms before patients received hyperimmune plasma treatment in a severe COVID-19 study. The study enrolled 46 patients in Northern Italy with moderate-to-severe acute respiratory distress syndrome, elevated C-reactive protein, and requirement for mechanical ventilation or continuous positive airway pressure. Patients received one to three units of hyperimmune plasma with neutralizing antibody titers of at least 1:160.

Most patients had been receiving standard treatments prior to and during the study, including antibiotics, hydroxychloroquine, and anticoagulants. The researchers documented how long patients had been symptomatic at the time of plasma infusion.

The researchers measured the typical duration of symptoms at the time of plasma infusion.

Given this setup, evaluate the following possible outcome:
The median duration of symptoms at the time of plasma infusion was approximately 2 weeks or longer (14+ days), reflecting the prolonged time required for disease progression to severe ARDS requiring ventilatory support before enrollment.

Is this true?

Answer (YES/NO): YES